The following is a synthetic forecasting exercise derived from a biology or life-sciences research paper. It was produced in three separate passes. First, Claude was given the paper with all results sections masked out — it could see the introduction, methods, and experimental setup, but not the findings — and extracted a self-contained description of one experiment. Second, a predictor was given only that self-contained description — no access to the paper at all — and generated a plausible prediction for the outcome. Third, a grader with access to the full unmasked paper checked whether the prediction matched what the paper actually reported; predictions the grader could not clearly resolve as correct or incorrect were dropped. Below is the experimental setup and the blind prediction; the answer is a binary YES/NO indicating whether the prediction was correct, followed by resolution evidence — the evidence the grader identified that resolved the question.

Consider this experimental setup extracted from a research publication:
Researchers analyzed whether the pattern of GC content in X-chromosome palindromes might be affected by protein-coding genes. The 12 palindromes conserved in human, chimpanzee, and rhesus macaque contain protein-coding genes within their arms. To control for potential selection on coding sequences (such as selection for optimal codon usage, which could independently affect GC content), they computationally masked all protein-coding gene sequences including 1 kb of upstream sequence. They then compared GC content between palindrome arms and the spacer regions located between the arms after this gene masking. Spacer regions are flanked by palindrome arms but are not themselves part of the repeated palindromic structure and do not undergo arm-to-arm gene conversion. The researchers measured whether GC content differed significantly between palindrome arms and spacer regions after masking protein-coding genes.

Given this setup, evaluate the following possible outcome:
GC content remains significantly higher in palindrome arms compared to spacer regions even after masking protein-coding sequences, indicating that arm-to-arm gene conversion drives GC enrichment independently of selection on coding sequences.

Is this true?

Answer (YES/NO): NO